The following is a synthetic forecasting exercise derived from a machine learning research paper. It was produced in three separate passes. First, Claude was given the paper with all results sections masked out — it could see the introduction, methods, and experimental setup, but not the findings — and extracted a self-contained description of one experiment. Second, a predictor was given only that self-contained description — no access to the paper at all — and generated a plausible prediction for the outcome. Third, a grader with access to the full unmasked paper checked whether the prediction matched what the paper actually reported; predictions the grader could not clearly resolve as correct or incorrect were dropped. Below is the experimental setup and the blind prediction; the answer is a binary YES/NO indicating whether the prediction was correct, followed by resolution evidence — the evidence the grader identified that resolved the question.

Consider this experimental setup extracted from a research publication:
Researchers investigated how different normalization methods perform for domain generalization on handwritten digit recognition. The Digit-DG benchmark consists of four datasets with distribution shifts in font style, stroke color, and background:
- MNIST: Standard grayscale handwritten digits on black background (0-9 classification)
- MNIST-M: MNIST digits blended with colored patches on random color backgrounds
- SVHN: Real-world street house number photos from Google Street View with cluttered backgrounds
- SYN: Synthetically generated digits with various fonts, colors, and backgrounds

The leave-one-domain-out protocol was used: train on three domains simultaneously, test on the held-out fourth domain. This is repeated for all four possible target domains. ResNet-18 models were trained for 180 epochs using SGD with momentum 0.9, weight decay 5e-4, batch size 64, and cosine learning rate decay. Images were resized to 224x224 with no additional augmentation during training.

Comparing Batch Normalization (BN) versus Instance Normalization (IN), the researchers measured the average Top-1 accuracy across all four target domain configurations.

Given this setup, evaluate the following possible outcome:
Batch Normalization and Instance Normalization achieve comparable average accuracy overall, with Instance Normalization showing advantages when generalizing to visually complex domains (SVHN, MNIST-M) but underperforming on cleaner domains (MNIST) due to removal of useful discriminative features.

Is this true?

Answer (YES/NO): NO